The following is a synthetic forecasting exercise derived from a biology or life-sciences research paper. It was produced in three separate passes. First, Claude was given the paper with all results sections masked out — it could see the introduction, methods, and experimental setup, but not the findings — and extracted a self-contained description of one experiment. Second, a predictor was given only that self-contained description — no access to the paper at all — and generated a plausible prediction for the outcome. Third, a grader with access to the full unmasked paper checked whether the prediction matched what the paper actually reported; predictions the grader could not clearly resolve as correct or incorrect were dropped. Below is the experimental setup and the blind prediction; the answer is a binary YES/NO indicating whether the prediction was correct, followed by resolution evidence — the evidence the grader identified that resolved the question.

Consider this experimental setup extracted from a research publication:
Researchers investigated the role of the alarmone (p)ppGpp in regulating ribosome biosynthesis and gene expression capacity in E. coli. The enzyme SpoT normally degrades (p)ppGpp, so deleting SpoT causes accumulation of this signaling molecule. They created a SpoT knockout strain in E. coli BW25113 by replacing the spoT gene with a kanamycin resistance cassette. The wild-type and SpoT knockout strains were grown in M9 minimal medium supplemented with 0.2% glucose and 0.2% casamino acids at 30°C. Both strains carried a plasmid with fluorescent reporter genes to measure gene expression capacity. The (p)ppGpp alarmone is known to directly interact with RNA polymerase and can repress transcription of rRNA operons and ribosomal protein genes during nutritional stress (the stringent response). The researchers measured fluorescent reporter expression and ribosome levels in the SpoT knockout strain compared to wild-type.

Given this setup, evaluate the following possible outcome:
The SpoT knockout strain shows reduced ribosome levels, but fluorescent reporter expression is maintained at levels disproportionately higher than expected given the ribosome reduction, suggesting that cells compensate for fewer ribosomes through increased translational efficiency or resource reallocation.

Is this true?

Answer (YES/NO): YES